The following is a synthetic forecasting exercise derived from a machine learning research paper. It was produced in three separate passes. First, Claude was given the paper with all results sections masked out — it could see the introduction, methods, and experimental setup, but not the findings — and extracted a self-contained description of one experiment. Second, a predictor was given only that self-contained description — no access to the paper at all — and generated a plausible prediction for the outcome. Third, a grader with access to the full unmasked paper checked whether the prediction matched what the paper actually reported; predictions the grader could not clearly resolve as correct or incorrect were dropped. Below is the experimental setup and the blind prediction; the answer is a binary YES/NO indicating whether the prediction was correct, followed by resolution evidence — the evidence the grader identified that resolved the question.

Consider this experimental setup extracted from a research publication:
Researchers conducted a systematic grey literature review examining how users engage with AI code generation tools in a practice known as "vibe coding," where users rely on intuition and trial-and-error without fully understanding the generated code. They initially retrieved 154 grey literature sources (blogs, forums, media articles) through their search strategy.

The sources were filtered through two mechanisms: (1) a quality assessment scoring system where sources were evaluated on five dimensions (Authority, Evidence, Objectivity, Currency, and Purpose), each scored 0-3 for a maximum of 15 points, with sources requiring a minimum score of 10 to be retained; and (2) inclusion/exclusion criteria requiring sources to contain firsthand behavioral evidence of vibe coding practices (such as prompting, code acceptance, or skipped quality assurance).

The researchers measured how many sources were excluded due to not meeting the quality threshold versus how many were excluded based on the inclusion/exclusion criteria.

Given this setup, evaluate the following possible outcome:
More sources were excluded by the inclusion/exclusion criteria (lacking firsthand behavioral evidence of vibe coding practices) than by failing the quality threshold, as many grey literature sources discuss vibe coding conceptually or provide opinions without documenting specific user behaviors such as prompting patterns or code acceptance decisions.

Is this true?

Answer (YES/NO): NO